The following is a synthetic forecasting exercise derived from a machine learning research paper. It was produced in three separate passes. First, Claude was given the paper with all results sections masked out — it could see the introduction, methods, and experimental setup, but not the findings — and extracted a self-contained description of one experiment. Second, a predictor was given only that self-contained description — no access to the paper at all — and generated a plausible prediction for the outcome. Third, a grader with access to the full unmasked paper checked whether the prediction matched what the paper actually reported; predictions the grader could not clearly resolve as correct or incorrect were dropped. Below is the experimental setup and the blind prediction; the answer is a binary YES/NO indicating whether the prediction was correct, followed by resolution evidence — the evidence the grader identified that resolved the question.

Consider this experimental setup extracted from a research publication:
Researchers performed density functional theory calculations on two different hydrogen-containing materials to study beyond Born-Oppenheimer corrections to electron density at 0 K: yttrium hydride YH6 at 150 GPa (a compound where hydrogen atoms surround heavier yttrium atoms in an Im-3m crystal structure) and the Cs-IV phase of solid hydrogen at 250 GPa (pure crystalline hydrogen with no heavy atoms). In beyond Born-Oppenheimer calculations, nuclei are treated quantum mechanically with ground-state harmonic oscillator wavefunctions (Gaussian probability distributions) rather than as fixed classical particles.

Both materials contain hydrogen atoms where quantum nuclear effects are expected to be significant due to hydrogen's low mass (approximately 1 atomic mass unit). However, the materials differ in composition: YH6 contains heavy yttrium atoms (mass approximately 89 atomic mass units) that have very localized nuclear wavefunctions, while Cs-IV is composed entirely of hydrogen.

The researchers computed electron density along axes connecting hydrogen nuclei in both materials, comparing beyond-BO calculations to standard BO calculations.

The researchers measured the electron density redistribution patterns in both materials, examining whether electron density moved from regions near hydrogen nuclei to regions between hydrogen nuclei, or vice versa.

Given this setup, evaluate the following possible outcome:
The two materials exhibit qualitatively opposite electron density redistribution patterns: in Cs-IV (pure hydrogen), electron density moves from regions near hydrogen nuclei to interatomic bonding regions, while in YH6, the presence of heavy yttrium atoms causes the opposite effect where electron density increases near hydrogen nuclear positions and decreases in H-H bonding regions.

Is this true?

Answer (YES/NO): NO